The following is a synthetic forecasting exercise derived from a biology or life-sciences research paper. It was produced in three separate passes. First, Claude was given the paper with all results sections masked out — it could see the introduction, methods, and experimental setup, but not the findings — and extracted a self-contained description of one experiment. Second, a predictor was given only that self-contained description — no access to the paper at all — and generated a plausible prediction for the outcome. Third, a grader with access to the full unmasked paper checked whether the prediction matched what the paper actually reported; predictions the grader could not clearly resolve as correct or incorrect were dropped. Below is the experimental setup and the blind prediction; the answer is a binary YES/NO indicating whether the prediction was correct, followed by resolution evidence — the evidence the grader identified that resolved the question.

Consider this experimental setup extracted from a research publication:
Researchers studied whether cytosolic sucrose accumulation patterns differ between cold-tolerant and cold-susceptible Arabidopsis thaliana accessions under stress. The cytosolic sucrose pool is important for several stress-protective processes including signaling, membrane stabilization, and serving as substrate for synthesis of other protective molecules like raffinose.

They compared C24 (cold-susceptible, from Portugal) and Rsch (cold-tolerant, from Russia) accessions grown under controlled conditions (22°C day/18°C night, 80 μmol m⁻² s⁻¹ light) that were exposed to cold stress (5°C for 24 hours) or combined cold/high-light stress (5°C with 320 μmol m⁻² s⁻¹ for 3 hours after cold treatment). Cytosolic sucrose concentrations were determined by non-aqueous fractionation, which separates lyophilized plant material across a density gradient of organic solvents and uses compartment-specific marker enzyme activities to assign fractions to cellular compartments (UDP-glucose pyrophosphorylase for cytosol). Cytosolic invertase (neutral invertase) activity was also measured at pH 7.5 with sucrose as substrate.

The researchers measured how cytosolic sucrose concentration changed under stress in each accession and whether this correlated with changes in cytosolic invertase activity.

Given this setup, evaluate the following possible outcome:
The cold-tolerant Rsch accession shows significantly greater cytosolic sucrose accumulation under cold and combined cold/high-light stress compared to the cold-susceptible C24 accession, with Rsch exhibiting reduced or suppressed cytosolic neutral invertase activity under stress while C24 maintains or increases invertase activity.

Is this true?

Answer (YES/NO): NO